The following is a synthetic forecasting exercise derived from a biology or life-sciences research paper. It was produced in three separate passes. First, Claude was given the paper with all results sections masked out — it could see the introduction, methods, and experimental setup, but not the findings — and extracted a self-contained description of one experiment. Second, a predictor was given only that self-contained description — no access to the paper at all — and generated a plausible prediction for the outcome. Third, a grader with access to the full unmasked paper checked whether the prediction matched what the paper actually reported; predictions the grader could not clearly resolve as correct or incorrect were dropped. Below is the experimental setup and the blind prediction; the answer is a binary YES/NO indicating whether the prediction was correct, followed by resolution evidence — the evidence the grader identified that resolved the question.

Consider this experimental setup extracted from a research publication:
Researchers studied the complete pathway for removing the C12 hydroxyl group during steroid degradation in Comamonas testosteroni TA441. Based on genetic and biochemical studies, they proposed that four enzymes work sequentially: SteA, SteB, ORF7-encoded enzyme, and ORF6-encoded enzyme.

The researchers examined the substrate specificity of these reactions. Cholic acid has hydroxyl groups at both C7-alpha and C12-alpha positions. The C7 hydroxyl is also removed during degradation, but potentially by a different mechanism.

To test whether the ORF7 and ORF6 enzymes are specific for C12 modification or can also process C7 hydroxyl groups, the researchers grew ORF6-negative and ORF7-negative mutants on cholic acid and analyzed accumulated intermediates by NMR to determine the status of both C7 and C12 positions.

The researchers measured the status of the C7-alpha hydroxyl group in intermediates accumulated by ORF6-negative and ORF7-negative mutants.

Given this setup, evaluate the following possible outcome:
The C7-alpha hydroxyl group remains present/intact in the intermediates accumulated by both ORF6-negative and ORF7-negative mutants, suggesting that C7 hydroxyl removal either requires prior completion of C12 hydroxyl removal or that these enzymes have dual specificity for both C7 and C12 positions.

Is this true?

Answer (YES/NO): NO